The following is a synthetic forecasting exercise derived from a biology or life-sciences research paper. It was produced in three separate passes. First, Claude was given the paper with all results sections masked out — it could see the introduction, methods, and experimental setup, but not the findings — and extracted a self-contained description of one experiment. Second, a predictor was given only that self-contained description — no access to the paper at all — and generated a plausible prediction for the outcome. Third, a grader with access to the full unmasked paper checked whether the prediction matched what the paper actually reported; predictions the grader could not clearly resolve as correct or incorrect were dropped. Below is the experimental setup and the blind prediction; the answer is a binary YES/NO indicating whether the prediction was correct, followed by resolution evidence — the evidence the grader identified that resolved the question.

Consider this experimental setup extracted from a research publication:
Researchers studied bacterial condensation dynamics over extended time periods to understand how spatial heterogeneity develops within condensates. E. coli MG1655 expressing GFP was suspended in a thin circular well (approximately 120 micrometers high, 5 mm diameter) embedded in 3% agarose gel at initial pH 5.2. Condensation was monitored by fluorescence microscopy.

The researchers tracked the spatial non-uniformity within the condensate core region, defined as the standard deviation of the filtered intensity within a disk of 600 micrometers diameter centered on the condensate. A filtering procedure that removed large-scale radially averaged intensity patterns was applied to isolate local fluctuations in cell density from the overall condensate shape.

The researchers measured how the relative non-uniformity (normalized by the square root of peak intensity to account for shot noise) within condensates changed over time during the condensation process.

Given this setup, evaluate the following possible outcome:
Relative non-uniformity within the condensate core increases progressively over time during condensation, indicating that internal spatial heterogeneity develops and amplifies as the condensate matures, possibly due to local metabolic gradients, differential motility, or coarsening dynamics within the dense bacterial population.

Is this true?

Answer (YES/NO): NO